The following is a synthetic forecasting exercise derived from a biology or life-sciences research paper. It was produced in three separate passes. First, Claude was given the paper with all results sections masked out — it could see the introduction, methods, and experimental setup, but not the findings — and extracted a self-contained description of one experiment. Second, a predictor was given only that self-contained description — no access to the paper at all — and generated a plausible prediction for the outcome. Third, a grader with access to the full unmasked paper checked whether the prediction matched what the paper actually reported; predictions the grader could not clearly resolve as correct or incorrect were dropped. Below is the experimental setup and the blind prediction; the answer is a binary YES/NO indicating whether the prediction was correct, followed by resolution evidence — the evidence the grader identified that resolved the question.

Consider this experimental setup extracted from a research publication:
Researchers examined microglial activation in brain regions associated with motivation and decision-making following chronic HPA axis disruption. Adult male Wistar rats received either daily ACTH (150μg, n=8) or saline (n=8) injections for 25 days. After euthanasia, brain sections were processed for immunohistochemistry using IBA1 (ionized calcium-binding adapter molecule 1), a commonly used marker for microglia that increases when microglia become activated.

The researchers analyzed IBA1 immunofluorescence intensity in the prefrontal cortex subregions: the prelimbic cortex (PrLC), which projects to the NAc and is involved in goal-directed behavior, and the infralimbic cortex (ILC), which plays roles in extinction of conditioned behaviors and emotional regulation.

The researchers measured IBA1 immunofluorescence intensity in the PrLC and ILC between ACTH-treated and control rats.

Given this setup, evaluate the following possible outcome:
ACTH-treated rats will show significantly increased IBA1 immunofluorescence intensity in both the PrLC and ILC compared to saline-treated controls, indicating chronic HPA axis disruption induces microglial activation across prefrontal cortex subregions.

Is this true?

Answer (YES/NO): NO